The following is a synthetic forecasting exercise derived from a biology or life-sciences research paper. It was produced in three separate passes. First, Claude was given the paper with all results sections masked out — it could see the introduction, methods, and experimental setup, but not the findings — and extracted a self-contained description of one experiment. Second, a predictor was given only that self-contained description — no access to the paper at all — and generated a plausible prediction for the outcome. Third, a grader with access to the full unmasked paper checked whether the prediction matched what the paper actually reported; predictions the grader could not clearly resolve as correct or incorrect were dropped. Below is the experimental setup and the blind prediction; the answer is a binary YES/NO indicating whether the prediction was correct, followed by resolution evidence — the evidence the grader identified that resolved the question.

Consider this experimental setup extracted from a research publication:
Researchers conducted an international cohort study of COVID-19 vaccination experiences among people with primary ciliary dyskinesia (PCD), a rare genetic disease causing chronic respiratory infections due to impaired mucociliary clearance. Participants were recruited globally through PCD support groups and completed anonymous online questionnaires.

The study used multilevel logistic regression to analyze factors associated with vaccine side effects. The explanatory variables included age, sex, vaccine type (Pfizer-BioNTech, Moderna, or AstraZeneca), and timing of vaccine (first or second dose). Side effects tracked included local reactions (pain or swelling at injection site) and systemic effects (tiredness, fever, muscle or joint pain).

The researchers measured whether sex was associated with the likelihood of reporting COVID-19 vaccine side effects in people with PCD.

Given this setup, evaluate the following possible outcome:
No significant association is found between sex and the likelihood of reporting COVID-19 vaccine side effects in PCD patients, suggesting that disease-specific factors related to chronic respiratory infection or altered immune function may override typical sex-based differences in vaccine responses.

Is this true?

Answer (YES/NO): NO